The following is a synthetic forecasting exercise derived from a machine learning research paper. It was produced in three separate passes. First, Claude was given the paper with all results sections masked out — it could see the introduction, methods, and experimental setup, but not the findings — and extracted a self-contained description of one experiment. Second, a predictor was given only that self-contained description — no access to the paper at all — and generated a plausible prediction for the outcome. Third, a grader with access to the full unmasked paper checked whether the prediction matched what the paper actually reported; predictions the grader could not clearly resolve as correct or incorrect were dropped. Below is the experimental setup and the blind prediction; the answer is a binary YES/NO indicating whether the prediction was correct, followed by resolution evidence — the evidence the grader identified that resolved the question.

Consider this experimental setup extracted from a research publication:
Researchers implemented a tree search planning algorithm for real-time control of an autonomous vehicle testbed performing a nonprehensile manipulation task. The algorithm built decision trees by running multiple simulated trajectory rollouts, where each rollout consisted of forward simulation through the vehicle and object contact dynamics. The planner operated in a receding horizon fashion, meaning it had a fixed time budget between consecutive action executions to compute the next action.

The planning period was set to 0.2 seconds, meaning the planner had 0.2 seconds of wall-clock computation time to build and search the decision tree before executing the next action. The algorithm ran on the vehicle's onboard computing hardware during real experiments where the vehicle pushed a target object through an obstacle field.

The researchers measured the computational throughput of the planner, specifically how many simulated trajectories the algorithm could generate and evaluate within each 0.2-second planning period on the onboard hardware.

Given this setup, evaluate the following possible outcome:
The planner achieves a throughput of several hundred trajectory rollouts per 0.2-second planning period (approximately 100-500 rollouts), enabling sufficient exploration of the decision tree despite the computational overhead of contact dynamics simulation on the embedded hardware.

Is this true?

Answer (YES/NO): NO